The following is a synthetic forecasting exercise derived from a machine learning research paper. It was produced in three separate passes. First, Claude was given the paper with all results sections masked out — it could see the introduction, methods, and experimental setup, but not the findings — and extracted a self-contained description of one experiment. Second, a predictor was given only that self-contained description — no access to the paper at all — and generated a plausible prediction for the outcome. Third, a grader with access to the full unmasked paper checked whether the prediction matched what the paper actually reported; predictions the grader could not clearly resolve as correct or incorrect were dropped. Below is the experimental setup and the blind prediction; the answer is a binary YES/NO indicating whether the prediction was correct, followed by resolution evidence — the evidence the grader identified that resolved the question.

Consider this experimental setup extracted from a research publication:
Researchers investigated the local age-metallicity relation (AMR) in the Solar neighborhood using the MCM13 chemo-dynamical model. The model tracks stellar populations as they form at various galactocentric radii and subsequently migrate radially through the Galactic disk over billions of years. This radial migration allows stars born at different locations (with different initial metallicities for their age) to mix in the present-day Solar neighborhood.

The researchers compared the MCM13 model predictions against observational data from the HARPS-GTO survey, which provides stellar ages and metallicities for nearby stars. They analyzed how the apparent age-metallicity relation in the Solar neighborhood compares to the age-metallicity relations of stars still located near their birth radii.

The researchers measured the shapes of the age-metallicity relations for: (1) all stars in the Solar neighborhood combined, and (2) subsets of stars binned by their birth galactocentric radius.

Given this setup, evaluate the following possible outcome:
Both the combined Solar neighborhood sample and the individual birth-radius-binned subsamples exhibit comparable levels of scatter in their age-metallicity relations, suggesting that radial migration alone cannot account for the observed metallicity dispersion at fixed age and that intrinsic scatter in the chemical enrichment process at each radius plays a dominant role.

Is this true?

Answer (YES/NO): NO